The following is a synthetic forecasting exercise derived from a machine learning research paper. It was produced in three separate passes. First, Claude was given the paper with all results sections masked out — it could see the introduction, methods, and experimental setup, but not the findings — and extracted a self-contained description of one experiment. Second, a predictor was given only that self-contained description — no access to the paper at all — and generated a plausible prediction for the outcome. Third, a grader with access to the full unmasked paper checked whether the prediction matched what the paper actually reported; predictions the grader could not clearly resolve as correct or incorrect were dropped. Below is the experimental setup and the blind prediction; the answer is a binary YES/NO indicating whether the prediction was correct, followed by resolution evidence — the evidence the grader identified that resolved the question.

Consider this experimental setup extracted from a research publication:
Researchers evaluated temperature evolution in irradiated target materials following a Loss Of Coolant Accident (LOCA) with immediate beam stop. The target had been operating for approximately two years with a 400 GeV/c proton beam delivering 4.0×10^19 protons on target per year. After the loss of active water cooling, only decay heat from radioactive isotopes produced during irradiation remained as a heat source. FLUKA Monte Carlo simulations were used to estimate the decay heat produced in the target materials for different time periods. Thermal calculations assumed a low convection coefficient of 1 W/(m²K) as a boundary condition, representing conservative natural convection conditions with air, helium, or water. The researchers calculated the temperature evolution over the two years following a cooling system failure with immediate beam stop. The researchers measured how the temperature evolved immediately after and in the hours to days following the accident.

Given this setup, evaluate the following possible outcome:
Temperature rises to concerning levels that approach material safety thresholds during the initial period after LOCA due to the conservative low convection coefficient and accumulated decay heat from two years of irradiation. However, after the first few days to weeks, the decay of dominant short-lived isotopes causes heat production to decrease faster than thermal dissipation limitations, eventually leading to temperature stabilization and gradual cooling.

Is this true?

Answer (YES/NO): NO